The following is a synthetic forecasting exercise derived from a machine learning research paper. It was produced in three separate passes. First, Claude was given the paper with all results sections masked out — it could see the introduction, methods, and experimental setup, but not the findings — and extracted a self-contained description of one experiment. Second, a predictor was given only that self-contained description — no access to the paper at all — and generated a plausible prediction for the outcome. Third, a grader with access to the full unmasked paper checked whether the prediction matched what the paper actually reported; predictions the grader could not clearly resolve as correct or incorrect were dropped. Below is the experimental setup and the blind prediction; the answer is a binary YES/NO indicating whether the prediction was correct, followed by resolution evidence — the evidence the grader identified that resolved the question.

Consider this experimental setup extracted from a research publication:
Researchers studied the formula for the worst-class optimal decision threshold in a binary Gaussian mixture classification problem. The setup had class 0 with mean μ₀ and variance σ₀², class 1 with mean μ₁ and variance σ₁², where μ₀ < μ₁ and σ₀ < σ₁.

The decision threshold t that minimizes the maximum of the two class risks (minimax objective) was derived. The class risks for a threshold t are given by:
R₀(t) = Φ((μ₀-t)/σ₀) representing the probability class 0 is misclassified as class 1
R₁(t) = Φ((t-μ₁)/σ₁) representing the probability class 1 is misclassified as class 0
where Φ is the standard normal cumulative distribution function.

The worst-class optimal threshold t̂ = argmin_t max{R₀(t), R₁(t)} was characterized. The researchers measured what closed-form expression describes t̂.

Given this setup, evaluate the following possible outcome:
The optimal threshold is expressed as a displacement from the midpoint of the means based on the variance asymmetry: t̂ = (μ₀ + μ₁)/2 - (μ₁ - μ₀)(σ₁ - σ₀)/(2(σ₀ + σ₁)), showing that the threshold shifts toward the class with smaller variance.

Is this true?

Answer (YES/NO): NO